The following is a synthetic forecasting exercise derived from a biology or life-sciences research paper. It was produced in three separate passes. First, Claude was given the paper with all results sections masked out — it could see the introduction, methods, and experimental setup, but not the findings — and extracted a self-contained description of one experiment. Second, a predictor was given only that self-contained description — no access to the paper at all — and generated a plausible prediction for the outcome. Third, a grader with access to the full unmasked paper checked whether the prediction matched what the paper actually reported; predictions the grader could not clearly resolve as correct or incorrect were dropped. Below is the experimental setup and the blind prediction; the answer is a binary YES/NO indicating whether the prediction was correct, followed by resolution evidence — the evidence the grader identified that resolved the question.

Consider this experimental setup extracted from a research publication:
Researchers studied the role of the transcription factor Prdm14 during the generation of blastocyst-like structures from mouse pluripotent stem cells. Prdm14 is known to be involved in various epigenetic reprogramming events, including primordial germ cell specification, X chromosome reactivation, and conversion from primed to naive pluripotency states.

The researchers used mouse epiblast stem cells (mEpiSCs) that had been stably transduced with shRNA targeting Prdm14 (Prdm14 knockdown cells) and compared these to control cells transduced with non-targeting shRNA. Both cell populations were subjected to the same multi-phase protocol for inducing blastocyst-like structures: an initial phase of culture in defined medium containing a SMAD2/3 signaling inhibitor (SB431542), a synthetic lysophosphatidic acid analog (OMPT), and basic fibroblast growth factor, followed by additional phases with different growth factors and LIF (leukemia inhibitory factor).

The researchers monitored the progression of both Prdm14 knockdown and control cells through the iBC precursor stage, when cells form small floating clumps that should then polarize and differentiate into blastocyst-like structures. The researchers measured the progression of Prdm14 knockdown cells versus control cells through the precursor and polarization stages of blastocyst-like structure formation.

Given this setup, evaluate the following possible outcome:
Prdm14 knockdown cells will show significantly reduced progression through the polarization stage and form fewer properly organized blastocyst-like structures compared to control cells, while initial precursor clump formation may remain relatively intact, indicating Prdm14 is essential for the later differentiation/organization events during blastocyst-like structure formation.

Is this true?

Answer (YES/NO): YES